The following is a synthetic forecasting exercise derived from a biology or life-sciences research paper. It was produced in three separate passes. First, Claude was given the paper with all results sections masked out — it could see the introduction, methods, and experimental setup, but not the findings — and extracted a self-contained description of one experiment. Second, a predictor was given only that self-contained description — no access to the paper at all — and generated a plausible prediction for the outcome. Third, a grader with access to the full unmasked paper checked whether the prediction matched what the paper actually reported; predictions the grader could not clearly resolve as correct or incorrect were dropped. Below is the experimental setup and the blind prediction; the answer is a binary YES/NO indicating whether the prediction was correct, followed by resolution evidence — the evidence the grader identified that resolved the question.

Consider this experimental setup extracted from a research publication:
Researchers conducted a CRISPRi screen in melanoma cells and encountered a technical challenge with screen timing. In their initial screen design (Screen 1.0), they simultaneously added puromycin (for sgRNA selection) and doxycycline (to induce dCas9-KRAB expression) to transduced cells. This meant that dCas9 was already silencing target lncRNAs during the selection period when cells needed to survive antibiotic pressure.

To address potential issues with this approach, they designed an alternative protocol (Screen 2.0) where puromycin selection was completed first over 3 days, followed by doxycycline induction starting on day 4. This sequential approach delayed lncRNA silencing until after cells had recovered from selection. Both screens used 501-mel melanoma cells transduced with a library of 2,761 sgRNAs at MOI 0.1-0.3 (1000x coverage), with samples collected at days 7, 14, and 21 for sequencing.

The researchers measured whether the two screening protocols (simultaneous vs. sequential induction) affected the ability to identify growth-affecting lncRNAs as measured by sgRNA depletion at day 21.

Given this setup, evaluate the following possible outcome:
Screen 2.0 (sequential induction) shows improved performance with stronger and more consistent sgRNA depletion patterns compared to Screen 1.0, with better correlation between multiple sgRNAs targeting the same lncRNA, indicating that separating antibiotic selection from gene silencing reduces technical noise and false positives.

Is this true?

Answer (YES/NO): NO